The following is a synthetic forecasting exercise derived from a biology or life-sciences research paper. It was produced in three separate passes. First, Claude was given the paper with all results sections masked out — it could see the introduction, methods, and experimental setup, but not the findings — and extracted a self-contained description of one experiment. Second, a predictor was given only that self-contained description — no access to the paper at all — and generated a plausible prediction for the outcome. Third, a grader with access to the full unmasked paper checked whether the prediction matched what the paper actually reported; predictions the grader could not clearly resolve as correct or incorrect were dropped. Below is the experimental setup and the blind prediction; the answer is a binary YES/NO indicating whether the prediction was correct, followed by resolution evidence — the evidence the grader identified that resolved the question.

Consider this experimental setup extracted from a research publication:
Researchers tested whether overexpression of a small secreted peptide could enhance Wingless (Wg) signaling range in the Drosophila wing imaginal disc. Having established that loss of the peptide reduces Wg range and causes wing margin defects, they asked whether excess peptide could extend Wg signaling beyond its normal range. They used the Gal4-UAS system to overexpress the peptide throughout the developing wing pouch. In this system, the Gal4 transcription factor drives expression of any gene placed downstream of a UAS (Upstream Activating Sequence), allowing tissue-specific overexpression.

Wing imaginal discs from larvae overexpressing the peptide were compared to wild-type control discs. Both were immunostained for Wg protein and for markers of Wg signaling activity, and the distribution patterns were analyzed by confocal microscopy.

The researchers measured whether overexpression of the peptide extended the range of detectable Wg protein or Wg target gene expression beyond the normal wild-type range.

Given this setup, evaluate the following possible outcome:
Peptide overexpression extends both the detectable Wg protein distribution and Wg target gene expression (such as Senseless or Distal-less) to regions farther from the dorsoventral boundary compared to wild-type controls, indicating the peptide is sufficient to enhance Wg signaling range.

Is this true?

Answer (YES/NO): YES